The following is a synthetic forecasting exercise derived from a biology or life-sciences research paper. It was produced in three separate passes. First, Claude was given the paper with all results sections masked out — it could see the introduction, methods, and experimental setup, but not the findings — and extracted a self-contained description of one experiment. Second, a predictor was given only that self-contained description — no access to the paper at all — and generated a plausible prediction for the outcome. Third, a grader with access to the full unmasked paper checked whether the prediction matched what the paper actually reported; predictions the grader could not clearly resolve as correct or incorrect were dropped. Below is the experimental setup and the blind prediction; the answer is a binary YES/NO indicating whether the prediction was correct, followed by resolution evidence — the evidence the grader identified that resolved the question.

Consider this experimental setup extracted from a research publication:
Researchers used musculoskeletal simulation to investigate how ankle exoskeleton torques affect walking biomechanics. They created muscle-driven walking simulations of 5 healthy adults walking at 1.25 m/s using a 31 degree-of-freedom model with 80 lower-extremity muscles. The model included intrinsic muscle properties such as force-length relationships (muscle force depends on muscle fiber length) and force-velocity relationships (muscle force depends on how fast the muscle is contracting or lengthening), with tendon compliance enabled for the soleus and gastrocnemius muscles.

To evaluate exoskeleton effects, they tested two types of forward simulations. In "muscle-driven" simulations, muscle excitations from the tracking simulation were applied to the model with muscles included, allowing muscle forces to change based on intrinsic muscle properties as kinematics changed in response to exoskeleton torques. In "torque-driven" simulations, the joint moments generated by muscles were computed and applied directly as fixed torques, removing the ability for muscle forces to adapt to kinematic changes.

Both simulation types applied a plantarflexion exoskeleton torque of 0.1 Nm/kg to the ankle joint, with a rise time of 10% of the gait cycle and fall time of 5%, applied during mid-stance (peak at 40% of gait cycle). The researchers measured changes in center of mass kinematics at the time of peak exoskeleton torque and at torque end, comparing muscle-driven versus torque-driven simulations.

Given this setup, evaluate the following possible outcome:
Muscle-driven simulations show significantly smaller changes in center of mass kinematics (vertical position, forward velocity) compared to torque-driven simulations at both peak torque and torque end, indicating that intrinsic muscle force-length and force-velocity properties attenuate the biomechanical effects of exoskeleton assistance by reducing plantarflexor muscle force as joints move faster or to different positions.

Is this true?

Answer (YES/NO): YES